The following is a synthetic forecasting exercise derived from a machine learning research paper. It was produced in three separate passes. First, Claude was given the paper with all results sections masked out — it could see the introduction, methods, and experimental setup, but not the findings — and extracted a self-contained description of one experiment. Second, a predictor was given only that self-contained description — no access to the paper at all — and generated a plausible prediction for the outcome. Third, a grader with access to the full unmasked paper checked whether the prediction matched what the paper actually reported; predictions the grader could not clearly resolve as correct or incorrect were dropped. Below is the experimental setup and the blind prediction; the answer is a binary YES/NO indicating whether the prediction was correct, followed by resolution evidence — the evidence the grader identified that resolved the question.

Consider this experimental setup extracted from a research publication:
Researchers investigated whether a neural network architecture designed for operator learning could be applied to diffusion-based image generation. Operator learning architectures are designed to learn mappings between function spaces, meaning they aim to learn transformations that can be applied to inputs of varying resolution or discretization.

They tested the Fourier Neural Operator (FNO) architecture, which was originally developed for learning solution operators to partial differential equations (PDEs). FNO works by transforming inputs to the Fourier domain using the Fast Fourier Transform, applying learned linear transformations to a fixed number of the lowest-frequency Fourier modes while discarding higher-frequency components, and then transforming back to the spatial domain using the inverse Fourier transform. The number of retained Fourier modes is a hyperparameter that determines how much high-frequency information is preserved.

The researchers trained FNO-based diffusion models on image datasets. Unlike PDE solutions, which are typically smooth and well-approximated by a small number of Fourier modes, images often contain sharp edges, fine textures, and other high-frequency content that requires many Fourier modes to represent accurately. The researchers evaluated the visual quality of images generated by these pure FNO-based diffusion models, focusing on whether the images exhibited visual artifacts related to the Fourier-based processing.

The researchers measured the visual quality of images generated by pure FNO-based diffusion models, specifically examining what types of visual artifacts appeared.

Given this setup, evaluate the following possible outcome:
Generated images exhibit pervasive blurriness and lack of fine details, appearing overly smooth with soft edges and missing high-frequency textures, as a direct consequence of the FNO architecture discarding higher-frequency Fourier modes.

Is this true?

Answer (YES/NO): YES